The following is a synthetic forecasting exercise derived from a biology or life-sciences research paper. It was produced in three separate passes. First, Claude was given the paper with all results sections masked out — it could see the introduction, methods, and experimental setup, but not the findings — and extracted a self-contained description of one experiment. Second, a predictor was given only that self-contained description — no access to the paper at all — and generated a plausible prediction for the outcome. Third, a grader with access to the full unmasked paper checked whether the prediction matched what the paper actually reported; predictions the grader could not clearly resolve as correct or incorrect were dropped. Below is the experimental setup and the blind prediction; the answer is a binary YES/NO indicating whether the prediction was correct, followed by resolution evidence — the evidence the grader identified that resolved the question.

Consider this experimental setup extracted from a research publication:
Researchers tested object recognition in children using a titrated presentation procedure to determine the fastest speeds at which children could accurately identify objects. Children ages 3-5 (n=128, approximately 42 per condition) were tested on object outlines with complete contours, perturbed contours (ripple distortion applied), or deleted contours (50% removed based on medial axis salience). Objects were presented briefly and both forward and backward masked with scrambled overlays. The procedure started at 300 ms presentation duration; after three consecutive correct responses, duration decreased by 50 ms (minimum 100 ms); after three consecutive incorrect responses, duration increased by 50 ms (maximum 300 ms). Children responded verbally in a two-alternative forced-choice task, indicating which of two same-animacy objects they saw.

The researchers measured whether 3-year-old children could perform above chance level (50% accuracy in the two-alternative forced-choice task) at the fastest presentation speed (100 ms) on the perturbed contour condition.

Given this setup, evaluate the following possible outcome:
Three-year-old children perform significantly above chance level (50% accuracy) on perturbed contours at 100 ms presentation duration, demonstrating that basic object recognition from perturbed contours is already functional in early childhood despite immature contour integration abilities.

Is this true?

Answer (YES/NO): NO